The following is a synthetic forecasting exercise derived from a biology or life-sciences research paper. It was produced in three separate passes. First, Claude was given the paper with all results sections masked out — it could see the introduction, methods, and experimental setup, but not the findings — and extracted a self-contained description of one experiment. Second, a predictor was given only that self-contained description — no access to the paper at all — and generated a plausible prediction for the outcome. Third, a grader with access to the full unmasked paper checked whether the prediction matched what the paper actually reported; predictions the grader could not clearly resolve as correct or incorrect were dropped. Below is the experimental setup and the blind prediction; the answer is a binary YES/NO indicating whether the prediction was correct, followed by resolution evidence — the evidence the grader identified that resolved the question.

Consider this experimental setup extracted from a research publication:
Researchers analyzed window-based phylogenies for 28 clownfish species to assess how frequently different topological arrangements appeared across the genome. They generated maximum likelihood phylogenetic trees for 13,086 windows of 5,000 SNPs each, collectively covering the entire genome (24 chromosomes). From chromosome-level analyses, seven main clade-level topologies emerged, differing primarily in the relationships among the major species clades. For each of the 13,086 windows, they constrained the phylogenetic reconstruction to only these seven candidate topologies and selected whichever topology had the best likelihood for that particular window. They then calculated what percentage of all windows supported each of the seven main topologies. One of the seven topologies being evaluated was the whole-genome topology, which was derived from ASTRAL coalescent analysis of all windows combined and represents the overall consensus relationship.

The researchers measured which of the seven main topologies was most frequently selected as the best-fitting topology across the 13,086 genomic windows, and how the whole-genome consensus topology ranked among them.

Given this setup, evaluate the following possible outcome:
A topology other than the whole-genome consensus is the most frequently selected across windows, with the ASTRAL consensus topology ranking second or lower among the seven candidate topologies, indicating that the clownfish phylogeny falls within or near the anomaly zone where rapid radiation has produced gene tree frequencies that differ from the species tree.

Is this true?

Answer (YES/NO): YES